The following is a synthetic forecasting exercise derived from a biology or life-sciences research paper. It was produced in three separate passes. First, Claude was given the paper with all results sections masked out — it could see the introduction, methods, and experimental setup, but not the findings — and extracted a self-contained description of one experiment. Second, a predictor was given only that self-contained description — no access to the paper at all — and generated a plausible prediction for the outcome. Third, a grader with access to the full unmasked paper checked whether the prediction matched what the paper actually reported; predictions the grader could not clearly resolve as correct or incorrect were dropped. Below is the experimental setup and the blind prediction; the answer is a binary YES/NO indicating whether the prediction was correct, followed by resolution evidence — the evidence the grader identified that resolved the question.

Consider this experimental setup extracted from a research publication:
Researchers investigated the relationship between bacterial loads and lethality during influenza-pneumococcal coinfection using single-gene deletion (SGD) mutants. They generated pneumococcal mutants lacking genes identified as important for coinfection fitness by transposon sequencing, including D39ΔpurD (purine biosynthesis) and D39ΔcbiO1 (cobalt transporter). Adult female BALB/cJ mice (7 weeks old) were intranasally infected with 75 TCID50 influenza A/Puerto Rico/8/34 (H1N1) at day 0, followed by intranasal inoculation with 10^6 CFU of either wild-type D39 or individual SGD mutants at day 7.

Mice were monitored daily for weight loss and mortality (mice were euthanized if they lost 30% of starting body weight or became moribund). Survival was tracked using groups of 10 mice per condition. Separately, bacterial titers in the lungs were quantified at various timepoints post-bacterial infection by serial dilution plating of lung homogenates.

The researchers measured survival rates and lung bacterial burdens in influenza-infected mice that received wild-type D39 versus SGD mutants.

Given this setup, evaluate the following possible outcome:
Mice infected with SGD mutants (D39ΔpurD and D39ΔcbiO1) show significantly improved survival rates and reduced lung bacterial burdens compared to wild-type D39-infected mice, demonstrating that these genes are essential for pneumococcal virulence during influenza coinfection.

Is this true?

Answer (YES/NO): YES